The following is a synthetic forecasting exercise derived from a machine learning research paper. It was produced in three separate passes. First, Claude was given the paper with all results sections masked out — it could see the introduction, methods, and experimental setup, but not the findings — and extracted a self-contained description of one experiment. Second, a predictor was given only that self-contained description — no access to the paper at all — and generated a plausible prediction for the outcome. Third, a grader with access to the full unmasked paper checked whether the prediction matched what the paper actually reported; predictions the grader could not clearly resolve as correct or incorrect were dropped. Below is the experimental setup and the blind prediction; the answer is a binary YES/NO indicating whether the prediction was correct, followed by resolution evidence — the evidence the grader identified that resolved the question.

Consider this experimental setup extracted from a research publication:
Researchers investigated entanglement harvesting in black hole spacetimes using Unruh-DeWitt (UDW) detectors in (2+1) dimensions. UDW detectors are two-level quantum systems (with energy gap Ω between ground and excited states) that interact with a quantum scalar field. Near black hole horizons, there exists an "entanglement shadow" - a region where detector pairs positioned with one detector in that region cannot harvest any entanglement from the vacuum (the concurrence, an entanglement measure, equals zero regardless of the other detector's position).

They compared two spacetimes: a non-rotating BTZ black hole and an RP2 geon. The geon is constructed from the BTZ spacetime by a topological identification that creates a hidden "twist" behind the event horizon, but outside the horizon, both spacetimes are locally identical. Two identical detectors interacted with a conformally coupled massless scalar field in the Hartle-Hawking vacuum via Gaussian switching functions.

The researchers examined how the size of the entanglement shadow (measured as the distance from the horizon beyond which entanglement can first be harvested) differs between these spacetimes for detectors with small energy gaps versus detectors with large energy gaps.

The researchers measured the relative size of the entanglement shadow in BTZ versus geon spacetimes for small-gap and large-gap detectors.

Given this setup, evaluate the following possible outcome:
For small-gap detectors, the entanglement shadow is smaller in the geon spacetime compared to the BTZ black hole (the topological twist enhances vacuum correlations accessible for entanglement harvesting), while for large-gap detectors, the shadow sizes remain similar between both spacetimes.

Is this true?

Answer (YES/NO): NO